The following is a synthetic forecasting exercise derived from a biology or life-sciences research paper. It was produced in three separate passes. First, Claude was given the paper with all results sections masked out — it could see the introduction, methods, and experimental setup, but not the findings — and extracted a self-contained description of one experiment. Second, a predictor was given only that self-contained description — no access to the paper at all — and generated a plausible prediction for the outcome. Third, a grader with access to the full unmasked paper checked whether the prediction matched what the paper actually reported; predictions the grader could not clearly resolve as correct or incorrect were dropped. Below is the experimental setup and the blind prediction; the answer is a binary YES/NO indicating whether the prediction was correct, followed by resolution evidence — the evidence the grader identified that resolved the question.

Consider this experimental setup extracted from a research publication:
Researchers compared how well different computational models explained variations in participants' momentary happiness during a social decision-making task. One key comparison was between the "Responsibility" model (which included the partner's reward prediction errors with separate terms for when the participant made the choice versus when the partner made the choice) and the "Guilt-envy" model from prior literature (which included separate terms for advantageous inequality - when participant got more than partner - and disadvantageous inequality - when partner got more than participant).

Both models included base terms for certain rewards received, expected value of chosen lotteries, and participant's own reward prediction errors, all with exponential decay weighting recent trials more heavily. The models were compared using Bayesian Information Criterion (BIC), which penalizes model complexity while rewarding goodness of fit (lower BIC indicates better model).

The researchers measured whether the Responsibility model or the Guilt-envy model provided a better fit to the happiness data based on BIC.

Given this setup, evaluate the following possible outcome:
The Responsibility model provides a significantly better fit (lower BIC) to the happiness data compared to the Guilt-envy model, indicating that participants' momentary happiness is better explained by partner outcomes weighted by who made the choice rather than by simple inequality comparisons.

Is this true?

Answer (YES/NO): YES